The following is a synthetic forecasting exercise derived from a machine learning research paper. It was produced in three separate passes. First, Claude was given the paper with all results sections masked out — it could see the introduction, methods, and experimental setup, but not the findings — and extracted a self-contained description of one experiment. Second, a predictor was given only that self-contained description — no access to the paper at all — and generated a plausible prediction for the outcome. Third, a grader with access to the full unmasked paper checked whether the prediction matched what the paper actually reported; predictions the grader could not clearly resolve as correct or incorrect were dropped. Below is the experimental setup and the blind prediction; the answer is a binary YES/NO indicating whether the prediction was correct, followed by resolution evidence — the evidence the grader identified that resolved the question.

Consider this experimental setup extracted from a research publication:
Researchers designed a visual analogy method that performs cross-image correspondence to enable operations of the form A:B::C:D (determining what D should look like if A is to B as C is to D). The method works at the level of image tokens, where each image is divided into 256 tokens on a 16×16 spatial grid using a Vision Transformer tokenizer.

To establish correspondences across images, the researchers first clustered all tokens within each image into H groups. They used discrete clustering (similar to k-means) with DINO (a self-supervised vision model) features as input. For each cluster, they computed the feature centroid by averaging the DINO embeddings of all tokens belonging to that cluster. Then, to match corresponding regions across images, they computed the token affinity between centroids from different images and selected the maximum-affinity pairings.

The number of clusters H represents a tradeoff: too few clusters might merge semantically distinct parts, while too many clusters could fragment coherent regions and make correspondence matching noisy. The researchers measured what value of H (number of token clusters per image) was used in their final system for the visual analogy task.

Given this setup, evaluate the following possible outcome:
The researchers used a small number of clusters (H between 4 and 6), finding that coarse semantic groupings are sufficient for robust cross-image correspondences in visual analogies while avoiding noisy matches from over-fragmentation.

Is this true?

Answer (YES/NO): NO